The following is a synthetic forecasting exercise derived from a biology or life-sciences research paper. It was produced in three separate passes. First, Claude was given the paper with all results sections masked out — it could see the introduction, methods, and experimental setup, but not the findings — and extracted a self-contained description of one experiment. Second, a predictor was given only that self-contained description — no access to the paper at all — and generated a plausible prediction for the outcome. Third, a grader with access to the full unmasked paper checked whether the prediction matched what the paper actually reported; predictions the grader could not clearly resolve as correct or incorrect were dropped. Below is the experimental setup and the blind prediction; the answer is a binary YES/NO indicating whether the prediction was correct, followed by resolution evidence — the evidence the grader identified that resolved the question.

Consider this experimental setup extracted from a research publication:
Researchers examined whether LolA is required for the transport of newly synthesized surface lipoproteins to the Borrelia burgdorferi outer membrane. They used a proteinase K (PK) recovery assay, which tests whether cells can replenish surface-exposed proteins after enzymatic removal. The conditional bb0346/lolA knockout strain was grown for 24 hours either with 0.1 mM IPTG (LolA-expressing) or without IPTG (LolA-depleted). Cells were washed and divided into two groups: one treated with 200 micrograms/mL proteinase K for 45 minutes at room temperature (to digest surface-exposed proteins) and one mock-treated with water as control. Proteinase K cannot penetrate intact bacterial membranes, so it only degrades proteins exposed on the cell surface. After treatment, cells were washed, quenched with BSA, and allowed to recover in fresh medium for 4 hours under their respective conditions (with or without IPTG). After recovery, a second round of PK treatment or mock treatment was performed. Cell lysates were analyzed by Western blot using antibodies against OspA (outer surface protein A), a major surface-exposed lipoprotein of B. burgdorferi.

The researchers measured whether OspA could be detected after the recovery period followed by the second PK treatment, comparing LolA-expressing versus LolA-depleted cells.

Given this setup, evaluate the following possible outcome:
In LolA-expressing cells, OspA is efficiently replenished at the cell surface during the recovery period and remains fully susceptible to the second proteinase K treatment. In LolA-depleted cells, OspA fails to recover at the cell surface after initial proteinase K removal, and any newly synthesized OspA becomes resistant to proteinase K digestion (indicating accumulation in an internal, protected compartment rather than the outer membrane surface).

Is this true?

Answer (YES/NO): NO